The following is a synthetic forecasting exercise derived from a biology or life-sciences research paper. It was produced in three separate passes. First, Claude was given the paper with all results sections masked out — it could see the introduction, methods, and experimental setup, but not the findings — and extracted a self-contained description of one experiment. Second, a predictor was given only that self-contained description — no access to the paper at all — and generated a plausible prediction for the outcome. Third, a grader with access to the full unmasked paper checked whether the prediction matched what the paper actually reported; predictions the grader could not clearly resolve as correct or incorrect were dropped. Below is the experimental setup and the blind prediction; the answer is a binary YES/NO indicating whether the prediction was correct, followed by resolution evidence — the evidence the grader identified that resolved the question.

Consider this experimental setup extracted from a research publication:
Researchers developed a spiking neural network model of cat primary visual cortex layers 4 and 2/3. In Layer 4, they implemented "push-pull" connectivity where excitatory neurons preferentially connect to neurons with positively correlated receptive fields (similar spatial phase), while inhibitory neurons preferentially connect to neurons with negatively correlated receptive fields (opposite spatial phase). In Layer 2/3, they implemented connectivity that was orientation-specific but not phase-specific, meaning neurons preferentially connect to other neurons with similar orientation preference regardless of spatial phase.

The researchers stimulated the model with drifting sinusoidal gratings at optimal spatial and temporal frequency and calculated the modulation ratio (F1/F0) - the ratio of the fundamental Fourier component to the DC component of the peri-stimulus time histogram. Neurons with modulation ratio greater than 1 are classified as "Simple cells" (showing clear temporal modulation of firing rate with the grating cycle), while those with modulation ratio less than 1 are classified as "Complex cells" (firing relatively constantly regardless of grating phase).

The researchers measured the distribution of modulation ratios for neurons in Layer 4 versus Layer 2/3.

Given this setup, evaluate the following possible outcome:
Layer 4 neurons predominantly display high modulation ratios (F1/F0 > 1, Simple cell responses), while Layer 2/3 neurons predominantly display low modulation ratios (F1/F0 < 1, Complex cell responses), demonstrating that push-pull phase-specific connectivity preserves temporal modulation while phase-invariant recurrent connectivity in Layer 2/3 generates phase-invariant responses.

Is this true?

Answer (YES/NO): YES